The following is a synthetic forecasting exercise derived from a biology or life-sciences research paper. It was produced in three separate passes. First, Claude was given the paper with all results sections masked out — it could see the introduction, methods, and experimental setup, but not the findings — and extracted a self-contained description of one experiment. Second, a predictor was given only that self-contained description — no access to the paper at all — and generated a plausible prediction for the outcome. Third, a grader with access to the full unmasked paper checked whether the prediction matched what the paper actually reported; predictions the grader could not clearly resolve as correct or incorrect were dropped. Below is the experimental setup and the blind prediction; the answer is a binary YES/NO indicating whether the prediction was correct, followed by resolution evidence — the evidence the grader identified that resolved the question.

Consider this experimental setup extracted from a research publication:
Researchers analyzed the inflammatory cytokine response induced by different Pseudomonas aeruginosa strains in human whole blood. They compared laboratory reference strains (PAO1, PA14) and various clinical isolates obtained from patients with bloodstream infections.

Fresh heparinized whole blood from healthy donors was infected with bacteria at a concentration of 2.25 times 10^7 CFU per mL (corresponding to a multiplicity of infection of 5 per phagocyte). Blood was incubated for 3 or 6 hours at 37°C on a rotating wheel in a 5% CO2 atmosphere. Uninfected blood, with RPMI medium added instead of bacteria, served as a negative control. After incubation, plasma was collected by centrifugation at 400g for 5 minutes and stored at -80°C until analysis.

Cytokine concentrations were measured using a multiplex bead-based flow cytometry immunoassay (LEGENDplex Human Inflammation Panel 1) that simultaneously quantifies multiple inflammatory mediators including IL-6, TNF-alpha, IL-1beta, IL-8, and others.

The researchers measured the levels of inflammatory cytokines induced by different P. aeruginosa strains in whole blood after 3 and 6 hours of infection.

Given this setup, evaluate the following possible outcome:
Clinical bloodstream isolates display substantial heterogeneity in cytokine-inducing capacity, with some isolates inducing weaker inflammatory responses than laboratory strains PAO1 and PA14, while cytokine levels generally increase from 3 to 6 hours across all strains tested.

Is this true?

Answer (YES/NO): NO